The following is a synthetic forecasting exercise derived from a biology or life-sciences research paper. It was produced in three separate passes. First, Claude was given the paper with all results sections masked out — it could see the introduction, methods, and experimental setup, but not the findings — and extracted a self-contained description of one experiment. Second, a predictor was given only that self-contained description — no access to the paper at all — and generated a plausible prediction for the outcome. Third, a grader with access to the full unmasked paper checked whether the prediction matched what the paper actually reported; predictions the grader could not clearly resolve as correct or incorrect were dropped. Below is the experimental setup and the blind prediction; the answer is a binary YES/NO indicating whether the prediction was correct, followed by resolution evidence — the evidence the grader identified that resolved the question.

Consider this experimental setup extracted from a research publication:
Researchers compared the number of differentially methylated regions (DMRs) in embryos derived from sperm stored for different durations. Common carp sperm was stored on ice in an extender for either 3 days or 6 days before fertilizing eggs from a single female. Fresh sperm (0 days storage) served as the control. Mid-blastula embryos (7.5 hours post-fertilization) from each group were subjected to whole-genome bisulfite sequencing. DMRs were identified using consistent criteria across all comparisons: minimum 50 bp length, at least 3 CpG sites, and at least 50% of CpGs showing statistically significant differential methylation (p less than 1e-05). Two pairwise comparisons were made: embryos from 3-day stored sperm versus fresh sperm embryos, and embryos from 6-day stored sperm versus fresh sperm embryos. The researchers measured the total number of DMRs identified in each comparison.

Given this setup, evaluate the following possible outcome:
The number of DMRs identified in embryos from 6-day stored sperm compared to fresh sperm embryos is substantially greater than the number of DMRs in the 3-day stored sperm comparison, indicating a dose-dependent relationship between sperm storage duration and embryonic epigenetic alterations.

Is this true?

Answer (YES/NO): YES